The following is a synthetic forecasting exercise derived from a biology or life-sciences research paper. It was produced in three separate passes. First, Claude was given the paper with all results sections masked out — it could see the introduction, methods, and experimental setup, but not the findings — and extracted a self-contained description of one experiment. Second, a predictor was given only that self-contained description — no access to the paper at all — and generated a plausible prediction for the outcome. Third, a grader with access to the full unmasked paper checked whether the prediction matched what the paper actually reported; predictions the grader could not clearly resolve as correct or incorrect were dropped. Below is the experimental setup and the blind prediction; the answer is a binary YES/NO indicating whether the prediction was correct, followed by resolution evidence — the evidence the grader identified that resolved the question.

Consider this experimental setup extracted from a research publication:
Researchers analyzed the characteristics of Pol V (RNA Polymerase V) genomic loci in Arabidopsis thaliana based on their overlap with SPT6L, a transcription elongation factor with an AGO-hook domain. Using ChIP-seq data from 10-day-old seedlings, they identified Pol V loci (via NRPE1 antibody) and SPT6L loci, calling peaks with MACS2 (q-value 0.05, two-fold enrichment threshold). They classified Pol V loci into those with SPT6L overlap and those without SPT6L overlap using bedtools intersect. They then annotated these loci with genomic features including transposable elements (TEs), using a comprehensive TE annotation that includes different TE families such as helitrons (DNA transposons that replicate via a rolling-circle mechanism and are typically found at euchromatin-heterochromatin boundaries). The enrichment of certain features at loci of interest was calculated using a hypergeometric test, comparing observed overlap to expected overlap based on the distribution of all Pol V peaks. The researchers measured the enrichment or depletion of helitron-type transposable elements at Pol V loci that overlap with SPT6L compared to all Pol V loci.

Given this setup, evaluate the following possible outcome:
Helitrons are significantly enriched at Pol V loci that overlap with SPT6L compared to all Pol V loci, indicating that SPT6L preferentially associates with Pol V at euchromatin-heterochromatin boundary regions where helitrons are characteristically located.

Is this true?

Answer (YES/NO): NO